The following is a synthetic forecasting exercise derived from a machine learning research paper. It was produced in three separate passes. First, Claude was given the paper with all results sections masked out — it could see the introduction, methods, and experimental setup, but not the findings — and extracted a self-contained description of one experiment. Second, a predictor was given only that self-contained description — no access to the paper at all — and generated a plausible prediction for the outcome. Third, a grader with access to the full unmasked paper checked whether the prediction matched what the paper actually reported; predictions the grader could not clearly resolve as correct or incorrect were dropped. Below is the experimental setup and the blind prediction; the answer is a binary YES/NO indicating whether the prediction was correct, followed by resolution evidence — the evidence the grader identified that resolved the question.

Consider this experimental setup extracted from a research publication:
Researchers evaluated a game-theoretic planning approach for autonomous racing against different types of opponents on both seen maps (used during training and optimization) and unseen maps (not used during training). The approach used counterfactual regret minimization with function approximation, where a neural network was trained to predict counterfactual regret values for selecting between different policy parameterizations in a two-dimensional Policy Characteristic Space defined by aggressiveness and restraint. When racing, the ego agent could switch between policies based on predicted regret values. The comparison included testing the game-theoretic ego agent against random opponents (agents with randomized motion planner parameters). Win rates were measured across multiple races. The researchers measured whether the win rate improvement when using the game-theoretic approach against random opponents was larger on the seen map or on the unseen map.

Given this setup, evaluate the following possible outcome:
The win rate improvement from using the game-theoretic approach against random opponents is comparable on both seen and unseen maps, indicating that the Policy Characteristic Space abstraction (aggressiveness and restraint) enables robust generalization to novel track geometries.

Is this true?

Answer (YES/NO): NO